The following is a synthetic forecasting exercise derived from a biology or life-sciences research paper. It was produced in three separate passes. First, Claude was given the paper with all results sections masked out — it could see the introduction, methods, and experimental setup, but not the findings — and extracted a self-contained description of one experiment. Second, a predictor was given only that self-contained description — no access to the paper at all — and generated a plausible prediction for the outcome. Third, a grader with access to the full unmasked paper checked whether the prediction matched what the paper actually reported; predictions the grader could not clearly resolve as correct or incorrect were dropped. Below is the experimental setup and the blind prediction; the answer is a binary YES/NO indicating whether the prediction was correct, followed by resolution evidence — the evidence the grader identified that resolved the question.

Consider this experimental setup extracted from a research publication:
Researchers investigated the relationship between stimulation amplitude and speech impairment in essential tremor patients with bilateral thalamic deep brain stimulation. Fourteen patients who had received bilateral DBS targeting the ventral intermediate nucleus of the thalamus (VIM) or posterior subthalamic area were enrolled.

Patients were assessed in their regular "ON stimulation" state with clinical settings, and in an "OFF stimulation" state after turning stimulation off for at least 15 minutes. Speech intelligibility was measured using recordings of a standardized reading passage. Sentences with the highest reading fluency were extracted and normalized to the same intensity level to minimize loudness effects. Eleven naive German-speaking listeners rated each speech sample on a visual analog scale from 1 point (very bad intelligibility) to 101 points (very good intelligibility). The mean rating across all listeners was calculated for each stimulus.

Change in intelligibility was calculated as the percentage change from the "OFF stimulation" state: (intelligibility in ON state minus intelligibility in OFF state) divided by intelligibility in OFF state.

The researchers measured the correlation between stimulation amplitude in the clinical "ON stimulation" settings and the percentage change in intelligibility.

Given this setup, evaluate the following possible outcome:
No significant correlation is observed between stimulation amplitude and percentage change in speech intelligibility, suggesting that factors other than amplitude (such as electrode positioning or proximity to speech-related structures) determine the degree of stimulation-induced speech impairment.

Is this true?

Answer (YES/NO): NO